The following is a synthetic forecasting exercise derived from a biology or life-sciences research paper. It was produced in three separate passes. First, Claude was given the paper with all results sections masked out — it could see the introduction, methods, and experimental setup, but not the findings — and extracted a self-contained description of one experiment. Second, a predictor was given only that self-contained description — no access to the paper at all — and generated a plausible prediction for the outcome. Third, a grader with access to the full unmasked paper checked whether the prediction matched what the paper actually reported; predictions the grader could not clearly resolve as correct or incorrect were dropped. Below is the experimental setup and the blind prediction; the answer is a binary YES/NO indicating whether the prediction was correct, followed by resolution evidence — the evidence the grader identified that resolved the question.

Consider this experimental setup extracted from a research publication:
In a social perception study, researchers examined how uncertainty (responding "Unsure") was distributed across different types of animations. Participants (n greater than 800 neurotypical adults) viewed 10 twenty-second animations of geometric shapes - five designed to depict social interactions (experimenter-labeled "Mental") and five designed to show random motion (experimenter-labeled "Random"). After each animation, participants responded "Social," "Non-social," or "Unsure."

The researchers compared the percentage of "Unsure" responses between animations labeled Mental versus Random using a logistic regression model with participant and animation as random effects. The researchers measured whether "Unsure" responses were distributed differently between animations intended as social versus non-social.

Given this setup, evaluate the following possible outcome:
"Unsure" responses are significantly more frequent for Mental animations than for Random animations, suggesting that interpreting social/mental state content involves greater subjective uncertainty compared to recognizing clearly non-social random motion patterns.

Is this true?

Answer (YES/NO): NO